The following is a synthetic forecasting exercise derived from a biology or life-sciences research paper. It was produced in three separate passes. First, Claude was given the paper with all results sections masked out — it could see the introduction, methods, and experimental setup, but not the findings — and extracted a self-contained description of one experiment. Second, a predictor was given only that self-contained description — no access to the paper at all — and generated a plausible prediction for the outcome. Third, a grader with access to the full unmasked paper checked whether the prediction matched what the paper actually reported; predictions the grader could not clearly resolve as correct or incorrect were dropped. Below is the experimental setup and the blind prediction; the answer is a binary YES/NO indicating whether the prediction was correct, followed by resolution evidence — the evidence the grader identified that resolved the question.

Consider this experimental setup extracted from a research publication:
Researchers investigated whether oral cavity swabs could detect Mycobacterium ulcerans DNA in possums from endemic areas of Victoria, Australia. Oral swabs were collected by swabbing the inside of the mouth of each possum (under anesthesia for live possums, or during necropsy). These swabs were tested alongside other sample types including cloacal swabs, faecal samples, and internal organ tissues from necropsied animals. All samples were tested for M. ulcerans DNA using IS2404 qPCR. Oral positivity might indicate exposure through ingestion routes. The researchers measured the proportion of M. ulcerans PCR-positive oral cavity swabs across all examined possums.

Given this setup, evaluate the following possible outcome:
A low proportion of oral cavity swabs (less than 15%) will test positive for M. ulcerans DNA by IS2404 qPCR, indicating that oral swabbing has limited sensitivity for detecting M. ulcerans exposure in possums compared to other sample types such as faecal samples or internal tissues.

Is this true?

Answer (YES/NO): NO